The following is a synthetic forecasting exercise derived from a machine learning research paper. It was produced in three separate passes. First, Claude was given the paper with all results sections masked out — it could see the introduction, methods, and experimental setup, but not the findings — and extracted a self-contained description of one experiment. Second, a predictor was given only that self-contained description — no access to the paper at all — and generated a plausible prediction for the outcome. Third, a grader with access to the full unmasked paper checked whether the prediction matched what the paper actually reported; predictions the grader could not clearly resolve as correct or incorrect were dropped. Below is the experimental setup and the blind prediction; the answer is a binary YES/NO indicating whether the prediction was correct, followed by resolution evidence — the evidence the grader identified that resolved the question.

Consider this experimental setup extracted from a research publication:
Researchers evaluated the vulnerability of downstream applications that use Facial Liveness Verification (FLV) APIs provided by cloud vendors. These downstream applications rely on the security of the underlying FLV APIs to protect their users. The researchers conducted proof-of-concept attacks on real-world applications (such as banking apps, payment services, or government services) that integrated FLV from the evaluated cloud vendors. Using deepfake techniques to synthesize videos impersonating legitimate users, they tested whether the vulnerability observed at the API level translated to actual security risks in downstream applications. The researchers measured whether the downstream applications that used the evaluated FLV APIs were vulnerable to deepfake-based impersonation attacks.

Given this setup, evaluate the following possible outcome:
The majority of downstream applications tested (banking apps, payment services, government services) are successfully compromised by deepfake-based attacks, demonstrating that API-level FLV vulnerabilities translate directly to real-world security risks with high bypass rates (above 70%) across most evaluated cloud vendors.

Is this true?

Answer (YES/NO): NO